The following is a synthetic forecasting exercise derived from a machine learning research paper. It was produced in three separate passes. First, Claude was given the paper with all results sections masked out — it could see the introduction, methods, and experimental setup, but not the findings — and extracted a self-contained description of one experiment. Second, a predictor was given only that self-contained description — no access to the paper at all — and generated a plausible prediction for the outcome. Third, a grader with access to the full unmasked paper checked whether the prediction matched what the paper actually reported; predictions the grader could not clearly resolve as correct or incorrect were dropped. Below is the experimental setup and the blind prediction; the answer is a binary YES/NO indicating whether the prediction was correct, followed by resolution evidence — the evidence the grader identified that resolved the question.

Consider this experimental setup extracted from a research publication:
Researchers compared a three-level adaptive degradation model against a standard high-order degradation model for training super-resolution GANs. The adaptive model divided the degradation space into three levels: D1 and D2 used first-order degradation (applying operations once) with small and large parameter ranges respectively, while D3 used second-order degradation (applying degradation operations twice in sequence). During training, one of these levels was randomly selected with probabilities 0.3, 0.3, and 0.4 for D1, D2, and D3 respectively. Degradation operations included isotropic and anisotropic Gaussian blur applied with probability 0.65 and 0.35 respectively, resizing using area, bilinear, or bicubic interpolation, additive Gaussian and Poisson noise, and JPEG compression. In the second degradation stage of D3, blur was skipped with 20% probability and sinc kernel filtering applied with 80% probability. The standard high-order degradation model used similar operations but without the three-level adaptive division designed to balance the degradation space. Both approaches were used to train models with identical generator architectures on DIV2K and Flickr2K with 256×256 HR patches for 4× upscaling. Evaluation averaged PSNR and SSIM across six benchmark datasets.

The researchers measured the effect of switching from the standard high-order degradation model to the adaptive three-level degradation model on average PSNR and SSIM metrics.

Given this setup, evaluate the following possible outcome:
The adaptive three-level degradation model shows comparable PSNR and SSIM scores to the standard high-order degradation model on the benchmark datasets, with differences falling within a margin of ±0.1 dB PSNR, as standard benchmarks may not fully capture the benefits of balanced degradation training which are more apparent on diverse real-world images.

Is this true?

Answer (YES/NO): NO